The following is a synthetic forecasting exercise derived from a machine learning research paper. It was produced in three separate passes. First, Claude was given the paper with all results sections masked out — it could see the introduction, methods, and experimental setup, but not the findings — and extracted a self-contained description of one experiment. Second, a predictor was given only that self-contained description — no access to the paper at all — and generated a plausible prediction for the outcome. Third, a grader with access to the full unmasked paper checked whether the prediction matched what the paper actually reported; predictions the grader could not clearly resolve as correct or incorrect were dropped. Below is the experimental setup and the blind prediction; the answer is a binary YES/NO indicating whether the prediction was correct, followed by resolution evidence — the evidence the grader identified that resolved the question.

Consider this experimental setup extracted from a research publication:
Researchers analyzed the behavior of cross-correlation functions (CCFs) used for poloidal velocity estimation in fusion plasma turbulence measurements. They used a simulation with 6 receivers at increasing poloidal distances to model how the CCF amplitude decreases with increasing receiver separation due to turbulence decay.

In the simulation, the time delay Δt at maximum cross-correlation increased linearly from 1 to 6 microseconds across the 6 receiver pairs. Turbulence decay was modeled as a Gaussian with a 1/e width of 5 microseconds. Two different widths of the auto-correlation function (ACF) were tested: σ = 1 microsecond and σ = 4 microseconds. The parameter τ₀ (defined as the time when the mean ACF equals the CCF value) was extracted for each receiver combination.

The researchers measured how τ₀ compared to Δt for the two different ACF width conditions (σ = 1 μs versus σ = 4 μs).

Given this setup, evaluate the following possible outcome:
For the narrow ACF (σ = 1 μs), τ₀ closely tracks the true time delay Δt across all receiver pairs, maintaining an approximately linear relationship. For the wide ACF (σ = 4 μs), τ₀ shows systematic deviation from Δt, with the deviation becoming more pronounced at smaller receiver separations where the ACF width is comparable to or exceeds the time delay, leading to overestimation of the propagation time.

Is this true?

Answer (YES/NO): NO